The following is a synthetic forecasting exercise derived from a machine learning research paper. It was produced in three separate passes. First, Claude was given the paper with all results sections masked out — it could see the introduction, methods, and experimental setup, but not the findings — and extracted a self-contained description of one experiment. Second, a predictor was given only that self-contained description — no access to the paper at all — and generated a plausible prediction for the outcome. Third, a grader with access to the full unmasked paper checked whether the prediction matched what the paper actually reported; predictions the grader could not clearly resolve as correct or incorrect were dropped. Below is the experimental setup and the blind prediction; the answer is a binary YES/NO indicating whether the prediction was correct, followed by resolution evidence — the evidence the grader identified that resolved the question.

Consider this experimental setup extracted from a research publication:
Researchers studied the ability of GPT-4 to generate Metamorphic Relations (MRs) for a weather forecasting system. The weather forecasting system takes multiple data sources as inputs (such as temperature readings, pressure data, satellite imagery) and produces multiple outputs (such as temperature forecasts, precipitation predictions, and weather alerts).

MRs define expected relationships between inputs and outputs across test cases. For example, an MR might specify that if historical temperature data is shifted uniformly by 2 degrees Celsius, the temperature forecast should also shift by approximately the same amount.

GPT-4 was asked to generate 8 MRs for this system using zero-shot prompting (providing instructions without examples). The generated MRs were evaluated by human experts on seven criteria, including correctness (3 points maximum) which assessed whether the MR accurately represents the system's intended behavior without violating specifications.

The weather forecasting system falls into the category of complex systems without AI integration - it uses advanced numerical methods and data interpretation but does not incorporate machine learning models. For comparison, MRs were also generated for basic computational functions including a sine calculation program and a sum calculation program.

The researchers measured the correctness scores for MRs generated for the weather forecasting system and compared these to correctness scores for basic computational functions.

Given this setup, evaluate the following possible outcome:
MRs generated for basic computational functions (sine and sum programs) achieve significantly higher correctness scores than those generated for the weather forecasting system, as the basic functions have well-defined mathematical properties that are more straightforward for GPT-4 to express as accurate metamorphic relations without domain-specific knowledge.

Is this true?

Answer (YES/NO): YES